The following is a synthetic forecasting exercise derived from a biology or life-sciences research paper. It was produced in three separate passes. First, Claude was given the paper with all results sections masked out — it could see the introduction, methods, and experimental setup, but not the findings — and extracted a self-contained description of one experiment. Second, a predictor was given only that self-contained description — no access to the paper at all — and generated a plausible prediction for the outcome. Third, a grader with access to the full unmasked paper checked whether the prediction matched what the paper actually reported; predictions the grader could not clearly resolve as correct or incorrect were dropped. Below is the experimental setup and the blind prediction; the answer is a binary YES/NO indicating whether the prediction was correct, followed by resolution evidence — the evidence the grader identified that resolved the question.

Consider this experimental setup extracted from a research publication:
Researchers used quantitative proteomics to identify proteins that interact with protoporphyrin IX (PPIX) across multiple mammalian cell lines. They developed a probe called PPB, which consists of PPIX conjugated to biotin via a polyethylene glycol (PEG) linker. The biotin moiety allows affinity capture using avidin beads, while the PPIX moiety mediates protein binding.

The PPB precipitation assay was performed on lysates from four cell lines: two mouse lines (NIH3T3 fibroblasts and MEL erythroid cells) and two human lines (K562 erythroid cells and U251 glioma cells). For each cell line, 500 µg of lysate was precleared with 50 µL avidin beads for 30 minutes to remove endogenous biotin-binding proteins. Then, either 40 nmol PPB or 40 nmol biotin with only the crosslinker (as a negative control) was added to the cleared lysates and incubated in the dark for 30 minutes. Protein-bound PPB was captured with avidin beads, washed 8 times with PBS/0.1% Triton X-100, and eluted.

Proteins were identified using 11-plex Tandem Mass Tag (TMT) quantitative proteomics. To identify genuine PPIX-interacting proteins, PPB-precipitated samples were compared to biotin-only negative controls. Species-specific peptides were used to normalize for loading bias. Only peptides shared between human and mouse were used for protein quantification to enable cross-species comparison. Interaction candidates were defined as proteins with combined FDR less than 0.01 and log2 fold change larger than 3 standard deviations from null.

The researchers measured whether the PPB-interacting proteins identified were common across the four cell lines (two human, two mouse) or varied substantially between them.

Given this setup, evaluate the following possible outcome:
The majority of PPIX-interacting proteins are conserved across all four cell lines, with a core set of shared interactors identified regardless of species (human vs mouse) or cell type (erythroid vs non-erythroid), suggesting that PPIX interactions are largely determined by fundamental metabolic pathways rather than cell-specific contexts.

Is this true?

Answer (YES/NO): NO